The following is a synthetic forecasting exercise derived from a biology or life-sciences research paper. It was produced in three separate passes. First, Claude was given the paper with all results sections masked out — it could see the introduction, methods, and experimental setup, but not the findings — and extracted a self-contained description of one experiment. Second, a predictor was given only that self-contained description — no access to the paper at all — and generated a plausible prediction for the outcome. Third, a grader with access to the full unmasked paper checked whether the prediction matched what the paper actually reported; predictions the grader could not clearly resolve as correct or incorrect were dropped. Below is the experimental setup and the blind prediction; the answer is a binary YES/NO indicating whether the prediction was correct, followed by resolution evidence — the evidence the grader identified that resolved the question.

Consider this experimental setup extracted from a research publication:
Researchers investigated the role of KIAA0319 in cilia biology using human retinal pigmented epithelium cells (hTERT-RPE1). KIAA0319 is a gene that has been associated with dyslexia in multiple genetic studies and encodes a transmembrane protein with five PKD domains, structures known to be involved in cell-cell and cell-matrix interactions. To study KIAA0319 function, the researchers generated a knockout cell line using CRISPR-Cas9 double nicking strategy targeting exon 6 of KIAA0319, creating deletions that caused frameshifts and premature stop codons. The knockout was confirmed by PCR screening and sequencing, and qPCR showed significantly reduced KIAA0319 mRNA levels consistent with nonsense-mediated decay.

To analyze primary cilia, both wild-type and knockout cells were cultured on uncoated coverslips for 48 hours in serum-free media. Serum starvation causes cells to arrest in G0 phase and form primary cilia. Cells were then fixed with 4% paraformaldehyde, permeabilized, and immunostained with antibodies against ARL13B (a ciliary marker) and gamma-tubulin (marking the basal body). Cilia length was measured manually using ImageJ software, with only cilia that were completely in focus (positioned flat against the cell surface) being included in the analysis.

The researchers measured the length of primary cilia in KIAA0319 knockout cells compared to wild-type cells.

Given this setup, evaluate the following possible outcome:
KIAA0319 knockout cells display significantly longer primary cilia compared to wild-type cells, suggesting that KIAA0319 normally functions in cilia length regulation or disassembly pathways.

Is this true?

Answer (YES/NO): YES